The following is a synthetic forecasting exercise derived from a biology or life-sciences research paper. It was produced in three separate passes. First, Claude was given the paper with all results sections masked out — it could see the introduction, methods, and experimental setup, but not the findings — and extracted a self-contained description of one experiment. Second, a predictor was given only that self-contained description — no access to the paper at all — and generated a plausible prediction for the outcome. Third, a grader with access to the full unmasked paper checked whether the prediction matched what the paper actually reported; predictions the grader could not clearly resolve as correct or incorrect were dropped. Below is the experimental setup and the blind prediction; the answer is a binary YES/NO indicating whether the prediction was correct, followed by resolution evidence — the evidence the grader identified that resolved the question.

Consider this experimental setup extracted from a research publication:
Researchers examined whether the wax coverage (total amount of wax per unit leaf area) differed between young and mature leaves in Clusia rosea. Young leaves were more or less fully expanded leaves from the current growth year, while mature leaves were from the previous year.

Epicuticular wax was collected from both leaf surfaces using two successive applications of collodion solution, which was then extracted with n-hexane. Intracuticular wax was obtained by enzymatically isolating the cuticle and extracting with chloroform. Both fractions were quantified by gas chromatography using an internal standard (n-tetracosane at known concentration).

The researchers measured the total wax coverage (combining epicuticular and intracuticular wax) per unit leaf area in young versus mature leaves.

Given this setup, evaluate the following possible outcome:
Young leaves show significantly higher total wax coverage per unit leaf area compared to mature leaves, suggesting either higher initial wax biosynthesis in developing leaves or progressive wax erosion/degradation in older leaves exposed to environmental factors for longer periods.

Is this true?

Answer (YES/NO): NO